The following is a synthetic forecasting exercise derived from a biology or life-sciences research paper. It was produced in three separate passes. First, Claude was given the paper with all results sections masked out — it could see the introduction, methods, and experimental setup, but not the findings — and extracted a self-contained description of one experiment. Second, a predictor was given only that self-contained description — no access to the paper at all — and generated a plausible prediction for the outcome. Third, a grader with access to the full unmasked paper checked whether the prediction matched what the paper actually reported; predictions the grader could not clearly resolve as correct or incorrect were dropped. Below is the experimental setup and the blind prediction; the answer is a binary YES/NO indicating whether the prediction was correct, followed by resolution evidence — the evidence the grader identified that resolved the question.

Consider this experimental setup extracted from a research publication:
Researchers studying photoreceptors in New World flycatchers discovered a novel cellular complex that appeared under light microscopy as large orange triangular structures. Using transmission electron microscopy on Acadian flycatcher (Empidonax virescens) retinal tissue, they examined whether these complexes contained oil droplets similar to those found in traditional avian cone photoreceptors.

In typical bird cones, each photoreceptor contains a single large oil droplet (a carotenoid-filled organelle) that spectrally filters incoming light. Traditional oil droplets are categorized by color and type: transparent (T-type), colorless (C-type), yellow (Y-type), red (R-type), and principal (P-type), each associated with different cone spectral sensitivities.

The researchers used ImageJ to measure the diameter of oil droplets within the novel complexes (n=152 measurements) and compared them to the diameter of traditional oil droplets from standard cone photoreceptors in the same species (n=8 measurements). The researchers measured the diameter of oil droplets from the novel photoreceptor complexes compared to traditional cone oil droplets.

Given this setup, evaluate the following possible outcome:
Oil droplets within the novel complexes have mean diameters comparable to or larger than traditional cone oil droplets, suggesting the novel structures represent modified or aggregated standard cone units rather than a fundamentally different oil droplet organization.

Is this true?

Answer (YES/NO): NO